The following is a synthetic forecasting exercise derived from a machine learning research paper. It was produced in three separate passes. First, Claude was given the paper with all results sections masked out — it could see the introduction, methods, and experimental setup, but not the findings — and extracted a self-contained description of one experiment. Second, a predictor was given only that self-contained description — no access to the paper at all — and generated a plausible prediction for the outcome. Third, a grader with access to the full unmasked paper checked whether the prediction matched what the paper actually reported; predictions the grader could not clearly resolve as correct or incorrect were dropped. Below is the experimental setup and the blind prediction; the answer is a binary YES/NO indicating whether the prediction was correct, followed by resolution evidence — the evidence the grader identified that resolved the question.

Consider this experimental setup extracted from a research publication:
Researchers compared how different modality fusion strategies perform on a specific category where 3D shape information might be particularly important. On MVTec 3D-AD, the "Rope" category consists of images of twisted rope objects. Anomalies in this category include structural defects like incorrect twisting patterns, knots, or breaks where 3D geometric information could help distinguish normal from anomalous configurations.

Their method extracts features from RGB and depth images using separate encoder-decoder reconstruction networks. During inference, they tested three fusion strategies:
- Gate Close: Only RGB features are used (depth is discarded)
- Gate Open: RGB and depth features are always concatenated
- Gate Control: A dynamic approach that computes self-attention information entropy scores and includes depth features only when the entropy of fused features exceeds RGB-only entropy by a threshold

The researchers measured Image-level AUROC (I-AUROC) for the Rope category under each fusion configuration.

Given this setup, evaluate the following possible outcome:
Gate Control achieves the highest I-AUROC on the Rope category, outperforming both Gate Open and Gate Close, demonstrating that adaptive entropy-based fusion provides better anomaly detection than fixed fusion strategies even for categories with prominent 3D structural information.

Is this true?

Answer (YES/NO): YES